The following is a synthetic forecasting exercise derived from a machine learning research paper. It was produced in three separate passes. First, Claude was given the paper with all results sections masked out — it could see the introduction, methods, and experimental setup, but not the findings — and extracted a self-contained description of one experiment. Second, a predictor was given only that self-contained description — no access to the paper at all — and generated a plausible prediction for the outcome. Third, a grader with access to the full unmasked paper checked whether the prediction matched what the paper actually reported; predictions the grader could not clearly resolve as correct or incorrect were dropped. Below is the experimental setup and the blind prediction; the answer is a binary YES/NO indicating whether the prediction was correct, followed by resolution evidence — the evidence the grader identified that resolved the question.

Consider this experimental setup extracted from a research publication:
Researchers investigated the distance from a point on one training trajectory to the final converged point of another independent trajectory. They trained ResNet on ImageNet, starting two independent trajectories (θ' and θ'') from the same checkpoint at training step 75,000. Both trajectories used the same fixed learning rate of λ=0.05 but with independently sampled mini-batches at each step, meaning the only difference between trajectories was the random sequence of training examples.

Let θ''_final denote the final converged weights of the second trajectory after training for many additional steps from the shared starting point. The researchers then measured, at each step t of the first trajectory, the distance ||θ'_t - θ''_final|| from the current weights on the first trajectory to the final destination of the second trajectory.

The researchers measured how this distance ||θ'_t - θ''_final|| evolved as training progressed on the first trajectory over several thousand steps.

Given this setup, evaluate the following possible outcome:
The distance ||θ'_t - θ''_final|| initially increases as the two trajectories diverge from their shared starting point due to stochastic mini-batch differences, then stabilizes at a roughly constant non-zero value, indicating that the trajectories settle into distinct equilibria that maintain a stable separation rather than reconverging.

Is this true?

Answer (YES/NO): NO